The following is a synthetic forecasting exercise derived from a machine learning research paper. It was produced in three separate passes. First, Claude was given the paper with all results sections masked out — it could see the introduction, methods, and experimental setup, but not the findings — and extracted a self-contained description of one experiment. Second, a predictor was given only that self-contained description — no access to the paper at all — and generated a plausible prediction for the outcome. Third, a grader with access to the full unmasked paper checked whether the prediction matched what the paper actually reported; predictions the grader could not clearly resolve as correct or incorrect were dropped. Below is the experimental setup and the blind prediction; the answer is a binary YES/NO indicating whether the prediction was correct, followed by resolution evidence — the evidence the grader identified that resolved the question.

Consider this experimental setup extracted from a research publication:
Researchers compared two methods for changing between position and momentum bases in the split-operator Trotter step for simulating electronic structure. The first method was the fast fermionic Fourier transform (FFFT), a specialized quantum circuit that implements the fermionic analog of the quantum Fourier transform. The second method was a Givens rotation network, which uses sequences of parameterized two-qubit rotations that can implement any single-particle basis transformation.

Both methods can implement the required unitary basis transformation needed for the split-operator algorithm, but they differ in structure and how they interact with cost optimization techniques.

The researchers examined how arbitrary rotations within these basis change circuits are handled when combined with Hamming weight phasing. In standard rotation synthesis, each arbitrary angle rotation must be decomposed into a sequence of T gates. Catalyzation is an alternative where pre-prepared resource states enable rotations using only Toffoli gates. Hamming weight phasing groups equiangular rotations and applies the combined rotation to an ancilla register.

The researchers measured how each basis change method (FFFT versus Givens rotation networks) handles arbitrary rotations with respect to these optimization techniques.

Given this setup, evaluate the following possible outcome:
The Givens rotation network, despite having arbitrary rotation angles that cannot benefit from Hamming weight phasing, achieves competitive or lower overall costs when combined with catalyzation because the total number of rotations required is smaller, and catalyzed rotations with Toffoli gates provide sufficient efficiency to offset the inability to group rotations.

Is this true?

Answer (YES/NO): NO